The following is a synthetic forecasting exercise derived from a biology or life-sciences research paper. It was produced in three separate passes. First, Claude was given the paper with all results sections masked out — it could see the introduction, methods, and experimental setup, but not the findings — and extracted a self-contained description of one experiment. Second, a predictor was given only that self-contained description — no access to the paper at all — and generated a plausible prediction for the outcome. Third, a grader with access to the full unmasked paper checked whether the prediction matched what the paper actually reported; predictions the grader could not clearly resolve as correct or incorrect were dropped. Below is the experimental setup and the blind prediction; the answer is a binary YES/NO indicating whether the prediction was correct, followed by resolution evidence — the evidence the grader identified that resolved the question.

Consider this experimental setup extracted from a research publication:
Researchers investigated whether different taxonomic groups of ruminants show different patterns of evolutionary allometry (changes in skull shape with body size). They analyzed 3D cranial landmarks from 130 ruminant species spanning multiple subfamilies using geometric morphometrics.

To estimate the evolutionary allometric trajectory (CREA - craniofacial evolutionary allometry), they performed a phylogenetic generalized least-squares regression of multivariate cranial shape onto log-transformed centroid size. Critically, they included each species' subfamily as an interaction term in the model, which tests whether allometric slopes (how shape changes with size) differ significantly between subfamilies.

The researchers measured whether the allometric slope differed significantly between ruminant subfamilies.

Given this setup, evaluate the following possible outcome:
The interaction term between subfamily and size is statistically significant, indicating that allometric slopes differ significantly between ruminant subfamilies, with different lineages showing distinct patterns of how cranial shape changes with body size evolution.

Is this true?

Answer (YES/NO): NO